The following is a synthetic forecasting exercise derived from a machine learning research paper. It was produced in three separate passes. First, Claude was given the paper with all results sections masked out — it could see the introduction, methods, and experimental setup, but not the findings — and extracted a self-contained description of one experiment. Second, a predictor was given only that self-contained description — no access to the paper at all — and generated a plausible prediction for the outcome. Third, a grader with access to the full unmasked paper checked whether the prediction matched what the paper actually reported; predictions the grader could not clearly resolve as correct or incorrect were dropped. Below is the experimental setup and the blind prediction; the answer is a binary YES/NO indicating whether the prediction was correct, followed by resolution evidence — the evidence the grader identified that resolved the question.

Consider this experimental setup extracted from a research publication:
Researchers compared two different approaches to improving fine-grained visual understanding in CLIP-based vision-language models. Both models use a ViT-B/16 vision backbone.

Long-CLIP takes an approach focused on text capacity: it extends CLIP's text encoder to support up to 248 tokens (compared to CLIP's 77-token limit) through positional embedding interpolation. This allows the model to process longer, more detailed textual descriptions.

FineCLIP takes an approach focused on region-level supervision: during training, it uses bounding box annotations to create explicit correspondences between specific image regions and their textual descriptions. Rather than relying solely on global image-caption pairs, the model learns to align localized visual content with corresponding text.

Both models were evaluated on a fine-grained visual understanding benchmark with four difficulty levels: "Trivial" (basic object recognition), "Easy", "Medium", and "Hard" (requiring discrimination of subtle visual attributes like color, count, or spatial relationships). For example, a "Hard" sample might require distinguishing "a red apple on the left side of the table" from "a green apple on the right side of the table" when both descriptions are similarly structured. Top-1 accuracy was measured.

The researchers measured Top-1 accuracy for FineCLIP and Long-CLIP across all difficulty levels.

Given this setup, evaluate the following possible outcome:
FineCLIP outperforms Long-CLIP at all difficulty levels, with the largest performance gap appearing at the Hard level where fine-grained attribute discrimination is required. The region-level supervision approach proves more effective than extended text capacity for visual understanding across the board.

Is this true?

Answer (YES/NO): NO